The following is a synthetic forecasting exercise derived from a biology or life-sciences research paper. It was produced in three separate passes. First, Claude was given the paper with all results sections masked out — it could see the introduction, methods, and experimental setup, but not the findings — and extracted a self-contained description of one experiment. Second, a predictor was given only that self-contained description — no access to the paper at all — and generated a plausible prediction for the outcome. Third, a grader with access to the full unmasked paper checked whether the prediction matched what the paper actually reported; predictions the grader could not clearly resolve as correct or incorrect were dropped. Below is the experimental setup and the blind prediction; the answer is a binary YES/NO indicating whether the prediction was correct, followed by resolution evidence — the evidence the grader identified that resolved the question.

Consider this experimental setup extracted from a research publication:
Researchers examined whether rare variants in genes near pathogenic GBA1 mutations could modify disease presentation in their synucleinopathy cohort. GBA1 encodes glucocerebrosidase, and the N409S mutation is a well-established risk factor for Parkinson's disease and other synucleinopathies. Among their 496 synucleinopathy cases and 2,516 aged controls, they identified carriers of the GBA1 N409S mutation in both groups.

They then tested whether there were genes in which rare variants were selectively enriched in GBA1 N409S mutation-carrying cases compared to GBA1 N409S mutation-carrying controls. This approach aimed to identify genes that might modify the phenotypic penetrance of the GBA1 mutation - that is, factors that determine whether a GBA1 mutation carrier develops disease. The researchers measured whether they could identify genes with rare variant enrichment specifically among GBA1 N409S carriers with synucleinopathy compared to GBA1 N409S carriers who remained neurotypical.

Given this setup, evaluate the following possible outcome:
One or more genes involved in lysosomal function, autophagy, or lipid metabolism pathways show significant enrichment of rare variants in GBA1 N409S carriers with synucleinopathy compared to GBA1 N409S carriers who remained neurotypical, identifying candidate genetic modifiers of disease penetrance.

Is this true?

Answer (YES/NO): NO